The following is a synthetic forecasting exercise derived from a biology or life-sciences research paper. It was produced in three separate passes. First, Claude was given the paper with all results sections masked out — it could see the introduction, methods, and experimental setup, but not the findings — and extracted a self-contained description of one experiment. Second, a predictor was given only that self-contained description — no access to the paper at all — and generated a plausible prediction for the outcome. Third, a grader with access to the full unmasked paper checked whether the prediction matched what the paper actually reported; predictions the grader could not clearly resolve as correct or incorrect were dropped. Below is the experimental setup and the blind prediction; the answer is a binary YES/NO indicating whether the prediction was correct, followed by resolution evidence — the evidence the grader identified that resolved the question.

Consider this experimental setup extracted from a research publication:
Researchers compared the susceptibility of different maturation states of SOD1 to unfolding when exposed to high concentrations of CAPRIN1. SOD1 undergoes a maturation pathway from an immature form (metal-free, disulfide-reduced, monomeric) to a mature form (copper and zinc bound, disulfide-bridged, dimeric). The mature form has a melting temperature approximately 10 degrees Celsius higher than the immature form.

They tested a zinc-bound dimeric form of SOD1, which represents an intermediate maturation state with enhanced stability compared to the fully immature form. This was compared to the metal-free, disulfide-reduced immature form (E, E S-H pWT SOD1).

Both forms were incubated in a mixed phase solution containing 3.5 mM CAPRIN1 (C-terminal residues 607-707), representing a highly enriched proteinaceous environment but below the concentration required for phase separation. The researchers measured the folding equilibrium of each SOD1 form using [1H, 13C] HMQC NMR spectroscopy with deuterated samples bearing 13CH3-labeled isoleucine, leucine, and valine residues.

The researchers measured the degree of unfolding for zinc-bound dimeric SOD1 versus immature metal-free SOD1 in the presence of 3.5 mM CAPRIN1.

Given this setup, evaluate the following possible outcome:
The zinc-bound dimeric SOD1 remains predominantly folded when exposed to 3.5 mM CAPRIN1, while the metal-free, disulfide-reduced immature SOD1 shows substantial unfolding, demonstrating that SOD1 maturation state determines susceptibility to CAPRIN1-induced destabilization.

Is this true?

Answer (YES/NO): YES